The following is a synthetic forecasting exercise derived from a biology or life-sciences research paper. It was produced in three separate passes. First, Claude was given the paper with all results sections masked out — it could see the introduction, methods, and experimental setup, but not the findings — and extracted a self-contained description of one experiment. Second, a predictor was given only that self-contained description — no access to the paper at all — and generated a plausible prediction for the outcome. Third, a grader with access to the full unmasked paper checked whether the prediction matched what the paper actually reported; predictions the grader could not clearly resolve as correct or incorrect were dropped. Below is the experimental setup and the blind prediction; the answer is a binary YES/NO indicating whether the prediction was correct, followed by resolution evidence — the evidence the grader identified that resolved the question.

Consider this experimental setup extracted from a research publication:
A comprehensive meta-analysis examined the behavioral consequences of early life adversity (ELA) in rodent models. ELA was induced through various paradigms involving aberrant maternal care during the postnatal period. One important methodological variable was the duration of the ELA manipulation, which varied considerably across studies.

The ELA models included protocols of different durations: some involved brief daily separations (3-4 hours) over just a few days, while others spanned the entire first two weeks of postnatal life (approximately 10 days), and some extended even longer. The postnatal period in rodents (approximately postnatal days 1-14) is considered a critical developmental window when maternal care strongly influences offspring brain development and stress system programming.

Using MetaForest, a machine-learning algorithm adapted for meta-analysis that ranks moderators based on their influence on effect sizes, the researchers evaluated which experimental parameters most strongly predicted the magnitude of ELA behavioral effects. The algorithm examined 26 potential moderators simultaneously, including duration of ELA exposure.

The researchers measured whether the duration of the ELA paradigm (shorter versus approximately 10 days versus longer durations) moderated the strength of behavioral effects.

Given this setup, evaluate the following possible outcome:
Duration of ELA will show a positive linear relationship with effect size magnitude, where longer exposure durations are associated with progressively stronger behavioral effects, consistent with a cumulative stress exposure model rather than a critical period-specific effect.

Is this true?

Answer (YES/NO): NO